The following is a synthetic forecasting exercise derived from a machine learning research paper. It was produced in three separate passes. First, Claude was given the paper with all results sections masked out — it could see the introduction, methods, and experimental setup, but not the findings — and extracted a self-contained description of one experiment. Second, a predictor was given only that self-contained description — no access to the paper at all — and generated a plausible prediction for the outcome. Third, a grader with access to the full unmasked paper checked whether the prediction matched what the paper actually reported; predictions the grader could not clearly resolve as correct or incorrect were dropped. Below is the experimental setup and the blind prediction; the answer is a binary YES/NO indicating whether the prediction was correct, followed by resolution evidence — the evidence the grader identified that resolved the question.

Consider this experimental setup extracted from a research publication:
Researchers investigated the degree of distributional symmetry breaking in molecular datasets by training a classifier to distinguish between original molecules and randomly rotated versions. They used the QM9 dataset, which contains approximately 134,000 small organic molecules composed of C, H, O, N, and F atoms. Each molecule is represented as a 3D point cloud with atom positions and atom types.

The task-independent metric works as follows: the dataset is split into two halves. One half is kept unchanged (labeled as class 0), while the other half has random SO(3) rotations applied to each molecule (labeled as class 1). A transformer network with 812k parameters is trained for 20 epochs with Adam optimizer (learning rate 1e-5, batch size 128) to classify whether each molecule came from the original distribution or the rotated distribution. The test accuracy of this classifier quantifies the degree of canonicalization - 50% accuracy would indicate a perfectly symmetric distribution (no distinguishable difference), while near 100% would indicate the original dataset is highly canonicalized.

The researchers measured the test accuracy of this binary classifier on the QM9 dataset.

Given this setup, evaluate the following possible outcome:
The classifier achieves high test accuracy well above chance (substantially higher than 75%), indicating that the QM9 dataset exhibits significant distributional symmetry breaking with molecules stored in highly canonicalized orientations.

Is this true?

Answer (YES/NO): YES